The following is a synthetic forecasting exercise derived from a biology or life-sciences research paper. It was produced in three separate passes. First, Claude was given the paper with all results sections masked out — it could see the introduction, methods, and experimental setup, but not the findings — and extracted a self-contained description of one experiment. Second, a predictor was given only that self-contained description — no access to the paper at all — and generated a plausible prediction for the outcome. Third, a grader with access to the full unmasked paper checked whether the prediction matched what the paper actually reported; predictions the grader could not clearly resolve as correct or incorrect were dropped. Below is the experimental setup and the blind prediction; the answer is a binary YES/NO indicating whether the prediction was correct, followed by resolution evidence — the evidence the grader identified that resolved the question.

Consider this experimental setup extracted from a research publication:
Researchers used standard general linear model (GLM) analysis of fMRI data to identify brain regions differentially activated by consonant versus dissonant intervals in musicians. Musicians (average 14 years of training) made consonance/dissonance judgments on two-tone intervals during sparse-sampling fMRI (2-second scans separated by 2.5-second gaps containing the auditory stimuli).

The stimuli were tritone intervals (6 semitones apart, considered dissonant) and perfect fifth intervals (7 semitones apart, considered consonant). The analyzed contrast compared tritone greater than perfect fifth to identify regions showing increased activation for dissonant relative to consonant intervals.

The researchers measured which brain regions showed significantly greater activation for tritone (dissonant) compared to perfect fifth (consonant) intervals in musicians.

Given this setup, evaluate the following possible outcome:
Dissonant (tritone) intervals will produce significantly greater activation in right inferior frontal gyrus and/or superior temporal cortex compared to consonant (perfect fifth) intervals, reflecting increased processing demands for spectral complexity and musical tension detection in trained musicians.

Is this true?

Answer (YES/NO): NO